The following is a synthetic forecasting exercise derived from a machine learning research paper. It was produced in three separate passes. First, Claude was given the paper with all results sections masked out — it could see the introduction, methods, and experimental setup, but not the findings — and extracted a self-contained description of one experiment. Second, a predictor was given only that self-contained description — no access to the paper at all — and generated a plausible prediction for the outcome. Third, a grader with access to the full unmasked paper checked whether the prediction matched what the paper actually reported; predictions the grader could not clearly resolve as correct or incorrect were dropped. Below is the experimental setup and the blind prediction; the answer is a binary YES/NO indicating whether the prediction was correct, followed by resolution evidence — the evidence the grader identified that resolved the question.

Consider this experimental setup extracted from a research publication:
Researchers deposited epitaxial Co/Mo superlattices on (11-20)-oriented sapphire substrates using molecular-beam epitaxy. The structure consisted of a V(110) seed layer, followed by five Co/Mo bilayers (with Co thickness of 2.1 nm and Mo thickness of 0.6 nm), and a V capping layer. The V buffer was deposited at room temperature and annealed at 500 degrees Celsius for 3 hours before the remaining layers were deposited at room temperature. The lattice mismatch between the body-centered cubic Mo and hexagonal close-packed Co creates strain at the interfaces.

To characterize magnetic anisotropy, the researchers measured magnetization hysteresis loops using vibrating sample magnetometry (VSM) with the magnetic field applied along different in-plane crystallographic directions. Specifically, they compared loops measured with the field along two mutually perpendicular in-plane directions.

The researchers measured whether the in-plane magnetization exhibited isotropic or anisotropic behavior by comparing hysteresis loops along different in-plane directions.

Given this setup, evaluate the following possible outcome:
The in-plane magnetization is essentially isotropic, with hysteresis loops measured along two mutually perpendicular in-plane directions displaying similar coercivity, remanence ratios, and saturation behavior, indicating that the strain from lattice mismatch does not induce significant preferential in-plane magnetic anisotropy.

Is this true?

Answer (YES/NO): NO